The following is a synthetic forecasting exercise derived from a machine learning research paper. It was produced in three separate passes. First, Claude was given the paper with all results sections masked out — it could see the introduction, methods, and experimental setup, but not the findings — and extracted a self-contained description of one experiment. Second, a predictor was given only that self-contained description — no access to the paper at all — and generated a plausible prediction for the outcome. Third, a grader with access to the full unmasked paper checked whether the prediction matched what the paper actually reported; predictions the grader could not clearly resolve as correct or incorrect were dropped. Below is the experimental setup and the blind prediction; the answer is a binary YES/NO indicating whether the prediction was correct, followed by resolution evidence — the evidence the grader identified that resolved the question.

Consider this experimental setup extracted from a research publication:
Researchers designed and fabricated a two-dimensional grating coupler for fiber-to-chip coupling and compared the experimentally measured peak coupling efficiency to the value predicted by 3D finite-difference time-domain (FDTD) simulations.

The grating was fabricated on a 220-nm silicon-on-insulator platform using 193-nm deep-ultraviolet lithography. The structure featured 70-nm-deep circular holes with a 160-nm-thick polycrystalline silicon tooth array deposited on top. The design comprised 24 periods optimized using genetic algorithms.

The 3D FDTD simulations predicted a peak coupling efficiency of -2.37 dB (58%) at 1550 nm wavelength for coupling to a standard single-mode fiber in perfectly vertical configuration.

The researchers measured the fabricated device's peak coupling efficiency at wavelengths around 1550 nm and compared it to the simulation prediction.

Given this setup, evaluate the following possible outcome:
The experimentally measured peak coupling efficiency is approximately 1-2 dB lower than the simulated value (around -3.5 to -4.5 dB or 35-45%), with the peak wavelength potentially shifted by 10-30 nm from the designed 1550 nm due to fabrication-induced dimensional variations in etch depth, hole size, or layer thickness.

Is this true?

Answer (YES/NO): NO